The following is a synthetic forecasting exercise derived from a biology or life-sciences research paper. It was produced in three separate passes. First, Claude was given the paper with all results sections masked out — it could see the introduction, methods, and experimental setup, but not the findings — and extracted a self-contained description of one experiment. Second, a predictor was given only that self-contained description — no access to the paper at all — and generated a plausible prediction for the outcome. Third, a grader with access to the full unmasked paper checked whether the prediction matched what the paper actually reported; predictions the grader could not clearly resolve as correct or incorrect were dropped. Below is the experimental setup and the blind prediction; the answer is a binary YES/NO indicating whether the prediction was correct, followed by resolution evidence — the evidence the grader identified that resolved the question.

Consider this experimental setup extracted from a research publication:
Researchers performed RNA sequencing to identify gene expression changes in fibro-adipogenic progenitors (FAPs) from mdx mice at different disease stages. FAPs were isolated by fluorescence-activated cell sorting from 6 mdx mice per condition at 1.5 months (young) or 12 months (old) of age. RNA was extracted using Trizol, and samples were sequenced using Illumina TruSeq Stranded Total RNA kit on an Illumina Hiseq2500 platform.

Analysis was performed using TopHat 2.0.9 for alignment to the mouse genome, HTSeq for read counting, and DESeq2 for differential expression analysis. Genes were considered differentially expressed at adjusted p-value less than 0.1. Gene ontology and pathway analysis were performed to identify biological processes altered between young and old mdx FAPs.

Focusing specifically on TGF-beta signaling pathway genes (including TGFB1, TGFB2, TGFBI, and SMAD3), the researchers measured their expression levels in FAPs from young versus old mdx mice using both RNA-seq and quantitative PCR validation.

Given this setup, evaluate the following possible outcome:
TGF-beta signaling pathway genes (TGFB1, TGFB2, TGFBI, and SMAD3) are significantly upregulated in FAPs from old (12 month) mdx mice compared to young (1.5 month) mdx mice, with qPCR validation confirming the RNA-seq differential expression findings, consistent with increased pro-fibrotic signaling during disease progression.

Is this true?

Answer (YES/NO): NO